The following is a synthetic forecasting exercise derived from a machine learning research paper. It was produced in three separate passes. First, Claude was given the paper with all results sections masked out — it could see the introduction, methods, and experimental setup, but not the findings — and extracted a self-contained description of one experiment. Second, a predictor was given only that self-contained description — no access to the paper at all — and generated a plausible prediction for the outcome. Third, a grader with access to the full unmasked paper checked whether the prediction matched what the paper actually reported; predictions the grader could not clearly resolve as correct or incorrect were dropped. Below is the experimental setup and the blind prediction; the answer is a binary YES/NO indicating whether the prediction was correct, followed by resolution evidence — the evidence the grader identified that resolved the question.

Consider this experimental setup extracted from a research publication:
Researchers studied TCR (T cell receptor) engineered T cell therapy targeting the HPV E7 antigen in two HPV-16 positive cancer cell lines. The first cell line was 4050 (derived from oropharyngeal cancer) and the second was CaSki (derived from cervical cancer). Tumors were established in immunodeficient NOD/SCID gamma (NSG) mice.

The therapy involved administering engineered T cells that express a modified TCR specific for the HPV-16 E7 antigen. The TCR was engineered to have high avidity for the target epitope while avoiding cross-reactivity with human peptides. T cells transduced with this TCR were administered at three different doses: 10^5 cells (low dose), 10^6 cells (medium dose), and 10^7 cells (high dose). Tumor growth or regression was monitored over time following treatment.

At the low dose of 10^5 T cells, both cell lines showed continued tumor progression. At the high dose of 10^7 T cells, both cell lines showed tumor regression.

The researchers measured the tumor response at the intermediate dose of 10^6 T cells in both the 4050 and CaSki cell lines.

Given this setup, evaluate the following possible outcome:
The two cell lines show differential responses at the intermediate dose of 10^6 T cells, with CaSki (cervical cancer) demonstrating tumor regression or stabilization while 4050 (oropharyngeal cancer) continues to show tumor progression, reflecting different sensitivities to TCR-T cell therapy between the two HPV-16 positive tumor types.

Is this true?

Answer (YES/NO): NO